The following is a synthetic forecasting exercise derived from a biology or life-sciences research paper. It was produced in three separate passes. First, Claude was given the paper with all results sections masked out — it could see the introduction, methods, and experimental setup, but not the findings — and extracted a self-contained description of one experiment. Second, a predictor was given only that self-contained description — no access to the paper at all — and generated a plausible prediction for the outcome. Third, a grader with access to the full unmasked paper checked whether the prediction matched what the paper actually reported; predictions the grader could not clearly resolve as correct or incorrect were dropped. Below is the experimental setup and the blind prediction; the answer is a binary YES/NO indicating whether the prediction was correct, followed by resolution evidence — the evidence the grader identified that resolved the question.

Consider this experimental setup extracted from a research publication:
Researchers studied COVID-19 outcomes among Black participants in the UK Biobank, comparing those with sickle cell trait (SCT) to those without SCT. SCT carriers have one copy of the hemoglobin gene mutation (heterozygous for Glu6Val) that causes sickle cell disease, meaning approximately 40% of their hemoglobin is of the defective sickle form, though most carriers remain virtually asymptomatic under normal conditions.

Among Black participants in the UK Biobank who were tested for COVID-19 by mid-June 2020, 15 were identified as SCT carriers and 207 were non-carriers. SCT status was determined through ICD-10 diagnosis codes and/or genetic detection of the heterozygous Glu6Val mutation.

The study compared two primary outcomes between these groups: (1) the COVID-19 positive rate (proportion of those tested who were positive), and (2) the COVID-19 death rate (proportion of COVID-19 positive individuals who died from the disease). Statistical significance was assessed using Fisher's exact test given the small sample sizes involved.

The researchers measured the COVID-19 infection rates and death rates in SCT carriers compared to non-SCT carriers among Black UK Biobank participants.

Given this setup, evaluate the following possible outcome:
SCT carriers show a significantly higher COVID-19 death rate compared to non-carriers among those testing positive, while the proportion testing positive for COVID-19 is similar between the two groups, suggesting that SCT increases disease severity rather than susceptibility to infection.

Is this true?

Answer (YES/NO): NO